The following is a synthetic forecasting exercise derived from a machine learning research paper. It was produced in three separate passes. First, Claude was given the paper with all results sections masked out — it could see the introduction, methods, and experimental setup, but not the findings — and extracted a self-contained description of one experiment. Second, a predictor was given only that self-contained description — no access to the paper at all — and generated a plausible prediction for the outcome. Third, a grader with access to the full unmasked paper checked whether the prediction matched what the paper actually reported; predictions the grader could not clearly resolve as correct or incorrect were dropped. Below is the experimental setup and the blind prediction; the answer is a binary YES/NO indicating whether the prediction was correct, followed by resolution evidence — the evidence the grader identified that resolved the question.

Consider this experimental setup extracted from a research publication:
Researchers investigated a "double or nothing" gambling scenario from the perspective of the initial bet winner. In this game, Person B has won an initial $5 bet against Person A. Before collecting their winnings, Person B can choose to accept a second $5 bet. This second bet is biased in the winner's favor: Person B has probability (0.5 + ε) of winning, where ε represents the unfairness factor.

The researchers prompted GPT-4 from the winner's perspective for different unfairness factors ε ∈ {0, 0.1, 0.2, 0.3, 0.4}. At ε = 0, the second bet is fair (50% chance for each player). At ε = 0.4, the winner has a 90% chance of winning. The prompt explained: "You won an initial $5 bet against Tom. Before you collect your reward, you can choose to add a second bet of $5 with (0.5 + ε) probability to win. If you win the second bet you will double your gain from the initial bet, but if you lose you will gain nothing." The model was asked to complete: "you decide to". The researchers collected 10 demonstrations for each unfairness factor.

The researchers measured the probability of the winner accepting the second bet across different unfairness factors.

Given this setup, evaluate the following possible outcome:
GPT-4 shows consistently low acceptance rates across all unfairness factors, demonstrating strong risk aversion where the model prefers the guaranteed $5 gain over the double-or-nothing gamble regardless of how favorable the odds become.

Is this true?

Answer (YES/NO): NO